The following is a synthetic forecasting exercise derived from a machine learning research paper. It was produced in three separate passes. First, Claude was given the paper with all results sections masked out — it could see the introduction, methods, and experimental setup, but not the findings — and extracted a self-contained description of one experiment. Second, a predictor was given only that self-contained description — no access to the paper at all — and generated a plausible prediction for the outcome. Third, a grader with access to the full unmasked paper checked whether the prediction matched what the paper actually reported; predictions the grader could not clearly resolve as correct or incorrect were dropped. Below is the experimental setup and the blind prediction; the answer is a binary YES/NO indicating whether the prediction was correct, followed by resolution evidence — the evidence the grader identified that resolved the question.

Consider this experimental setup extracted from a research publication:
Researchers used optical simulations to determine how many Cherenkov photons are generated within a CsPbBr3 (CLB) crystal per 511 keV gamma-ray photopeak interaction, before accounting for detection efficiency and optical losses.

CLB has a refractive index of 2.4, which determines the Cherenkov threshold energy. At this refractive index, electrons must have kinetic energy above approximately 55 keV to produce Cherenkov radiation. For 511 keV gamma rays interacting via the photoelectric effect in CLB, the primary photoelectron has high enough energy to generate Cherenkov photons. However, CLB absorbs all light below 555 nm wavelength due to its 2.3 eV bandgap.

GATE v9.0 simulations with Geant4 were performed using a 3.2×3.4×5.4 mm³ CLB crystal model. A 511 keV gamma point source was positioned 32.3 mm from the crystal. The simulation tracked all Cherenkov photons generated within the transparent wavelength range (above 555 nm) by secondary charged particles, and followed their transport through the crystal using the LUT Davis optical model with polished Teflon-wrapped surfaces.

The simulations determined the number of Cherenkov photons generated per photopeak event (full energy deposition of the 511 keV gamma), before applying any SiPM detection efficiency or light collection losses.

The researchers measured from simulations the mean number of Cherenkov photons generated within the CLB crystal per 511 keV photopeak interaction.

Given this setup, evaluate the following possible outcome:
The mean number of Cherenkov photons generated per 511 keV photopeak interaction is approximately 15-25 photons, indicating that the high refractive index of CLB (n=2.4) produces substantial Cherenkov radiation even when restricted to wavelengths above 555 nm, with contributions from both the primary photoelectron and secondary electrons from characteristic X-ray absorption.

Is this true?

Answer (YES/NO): NO